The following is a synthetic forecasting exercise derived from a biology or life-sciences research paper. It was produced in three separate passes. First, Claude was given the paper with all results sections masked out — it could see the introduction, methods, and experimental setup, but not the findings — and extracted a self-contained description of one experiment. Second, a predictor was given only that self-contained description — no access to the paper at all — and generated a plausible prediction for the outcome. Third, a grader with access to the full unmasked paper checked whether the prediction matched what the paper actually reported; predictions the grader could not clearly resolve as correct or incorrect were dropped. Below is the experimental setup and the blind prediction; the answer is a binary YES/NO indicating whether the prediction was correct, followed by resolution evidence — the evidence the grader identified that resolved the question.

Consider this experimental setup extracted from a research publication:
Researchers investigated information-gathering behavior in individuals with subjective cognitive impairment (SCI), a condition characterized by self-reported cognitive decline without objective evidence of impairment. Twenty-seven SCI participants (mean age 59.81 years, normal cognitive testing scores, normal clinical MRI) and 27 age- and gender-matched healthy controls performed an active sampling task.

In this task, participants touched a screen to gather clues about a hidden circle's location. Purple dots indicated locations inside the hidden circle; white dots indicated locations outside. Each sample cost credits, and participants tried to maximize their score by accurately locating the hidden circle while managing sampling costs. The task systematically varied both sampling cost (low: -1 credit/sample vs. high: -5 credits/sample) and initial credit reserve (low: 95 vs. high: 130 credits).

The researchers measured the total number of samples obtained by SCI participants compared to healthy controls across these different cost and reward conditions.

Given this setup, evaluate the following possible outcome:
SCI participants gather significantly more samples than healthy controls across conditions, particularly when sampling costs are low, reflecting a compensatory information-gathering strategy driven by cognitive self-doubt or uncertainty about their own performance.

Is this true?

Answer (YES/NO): NO